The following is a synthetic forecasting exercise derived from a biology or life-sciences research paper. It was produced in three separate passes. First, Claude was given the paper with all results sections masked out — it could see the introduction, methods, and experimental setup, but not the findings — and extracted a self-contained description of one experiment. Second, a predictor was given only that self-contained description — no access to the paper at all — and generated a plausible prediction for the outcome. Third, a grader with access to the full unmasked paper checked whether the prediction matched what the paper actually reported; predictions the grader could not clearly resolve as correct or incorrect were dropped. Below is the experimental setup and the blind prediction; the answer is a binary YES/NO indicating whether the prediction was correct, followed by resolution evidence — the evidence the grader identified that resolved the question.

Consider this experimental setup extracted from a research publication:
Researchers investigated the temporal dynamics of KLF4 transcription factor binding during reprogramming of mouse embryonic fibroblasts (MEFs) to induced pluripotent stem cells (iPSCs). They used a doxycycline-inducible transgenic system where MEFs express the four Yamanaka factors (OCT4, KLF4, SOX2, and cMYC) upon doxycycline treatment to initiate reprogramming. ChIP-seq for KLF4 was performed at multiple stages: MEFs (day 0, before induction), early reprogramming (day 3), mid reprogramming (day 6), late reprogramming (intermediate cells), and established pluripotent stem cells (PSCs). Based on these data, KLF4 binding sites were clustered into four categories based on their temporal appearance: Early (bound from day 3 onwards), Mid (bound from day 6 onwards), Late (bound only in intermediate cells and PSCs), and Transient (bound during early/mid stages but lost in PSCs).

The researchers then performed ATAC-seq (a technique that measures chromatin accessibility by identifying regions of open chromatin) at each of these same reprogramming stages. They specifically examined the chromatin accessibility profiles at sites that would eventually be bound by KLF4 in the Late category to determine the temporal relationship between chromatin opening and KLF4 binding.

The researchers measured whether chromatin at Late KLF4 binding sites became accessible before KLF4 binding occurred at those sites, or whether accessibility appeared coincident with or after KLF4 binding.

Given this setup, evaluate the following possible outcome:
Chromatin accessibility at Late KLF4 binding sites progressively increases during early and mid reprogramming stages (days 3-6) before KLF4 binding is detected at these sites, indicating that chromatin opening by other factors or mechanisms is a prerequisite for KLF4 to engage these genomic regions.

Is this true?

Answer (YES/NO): NO